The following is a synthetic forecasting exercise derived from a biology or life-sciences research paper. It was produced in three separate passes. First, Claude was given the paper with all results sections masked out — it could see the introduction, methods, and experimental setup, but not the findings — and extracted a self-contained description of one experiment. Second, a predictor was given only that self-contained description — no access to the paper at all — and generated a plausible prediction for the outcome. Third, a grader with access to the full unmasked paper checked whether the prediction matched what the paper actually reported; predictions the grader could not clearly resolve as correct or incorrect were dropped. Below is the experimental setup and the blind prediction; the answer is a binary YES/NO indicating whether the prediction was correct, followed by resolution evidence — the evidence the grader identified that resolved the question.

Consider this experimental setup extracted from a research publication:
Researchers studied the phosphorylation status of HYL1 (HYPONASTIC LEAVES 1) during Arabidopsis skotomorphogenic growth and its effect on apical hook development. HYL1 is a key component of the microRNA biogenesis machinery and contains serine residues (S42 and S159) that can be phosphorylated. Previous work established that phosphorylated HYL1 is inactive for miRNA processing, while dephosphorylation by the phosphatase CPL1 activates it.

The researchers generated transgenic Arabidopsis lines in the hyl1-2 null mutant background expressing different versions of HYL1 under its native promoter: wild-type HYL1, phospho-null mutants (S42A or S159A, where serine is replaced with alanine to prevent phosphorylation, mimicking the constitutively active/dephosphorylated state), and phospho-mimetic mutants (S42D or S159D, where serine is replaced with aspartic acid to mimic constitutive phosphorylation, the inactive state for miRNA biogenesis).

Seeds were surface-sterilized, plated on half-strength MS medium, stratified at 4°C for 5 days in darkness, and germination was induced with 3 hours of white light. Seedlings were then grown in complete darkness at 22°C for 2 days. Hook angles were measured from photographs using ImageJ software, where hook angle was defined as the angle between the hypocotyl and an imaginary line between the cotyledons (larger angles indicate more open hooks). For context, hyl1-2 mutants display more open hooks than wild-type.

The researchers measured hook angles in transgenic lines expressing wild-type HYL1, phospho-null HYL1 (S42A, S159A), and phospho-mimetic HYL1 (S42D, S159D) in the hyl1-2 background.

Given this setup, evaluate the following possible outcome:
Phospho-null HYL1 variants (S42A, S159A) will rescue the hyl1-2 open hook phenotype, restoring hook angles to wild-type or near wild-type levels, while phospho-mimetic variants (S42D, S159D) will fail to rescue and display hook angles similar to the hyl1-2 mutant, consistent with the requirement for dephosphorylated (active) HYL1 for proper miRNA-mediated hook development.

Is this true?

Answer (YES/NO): NO